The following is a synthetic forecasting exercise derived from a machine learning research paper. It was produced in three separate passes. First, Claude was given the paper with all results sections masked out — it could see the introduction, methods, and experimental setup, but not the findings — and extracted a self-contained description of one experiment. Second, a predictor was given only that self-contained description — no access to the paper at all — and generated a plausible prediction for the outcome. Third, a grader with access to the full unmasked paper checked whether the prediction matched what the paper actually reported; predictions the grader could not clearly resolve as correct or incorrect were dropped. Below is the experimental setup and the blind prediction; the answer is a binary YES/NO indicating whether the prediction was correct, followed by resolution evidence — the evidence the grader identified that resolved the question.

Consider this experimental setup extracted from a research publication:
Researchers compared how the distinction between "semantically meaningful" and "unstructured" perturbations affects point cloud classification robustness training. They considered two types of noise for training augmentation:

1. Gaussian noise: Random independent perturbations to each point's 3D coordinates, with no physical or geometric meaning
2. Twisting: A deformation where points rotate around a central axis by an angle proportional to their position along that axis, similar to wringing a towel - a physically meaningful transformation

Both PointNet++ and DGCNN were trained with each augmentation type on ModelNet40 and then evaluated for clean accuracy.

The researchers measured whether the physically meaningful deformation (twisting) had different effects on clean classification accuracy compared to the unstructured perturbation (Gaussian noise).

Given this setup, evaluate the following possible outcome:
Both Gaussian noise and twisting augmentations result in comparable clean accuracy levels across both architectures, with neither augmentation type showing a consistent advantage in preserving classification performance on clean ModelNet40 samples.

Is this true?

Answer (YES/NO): NO